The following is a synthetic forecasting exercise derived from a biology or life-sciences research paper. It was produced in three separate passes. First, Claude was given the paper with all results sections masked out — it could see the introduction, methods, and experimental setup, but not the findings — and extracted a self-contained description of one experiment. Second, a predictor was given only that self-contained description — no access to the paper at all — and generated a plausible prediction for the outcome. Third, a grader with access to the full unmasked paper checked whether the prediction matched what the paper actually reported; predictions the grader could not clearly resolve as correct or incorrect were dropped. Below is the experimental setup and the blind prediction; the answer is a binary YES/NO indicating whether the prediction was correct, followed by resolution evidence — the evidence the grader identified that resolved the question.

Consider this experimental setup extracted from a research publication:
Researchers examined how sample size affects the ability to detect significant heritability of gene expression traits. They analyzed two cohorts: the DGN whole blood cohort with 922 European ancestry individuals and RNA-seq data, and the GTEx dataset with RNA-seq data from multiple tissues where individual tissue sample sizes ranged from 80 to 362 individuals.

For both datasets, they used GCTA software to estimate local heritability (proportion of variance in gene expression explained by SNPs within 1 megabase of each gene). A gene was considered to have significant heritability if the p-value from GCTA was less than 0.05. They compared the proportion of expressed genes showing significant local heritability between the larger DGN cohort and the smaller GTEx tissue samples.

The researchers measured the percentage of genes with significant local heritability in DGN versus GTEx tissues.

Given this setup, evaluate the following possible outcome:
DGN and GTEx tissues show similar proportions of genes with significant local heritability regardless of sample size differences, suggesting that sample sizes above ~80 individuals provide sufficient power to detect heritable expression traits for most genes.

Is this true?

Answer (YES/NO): NO